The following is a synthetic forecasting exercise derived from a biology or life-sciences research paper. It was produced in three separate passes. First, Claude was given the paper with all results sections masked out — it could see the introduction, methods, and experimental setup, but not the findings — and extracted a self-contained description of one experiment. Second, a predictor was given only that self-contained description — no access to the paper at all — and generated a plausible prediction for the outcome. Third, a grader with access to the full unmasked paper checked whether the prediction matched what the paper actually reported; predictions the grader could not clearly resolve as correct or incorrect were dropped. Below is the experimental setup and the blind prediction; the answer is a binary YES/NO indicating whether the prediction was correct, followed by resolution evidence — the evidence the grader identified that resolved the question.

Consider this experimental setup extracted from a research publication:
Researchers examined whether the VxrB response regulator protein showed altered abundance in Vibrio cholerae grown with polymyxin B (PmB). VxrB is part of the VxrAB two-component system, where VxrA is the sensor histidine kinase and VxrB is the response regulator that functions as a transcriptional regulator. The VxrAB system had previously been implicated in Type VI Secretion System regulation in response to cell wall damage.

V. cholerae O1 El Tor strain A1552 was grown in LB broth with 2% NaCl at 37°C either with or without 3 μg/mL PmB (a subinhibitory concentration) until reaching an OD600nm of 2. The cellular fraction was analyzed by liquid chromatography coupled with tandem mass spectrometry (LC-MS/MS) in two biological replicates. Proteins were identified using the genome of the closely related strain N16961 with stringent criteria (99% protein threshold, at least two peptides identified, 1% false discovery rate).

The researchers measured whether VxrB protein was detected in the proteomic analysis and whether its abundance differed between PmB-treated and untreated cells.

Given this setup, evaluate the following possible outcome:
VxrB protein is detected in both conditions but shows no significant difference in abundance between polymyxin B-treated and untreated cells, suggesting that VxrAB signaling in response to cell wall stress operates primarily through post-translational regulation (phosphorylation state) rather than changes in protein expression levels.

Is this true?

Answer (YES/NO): NO